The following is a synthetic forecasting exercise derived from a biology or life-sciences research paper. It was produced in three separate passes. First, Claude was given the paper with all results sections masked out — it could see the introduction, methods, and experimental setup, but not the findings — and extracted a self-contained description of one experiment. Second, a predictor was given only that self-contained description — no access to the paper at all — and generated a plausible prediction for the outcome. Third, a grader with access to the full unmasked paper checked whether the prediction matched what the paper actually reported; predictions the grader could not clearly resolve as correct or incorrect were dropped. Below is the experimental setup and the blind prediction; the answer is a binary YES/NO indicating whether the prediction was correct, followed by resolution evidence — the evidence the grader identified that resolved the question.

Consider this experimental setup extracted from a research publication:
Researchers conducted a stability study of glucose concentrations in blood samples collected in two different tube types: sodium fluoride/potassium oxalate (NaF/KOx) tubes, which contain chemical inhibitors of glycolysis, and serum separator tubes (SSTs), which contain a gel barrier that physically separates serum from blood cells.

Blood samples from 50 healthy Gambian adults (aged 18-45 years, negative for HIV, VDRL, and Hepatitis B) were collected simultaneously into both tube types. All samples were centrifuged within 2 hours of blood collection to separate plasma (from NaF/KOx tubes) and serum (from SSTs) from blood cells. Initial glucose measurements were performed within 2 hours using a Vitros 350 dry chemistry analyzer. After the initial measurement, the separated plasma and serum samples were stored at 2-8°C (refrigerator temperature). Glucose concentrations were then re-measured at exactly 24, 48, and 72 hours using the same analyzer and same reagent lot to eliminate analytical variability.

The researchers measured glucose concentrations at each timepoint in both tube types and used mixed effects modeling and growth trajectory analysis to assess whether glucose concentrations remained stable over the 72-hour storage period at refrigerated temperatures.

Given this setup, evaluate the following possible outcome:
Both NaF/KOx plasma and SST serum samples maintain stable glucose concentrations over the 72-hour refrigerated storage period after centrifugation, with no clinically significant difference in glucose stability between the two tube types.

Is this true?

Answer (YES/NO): YES